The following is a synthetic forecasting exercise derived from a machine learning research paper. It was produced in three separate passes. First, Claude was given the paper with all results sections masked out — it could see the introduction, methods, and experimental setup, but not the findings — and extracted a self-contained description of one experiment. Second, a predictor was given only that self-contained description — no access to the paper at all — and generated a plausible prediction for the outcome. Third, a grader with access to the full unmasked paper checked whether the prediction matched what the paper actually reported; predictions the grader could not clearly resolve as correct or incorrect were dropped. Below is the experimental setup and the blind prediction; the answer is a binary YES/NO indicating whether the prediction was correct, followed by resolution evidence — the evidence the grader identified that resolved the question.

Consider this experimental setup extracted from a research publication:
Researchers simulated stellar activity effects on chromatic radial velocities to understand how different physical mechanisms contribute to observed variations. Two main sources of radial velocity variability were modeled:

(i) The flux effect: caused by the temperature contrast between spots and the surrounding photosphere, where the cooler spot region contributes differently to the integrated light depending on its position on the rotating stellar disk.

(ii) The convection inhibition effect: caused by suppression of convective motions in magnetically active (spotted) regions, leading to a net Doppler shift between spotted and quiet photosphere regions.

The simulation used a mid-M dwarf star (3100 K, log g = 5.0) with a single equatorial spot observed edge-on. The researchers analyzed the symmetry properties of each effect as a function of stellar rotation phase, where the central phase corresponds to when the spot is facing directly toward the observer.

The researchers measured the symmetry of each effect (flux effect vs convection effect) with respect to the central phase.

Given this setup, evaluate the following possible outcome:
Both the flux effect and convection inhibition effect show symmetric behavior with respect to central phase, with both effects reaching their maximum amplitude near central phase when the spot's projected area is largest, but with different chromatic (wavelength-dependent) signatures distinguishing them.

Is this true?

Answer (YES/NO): NO